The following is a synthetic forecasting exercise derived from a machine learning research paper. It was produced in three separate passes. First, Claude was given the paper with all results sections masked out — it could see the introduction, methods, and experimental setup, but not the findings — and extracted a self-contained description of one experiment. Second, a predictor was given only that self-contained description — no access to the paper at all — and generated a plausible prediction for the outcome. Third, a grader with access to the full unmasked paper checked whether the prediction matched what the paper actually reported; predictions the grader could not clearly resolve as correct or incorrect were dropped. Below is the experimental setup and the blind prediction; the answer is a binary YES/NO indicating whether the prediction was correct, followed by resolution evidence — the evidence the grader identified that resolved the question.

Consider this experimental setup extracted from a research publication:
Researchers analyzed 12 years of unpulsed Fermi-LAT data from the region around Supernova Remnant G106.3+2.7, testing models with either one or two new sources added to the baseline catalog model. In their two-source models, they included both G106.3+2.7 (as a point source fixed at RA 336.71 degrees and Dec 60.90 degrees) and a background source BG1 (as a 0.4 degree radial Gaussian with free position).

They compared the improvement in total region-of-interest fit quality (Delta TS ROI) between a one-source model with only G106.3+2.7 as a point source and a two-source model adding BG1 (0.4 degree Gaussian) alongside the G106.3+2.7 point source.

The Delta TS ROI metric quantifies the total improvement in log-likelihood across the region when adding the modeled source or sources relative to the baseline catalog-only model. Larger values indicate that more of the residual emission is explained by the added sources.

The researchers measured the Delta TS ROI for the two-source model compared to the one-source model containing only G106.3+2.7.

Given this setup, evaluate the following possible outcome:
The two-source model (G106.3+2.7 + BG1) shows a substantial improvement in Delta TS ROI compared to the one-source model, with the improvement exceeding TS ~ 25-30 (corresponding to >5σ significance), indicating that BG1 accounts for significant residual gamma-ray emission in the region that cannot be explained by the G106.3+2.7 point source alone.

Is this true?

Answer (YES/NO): YES